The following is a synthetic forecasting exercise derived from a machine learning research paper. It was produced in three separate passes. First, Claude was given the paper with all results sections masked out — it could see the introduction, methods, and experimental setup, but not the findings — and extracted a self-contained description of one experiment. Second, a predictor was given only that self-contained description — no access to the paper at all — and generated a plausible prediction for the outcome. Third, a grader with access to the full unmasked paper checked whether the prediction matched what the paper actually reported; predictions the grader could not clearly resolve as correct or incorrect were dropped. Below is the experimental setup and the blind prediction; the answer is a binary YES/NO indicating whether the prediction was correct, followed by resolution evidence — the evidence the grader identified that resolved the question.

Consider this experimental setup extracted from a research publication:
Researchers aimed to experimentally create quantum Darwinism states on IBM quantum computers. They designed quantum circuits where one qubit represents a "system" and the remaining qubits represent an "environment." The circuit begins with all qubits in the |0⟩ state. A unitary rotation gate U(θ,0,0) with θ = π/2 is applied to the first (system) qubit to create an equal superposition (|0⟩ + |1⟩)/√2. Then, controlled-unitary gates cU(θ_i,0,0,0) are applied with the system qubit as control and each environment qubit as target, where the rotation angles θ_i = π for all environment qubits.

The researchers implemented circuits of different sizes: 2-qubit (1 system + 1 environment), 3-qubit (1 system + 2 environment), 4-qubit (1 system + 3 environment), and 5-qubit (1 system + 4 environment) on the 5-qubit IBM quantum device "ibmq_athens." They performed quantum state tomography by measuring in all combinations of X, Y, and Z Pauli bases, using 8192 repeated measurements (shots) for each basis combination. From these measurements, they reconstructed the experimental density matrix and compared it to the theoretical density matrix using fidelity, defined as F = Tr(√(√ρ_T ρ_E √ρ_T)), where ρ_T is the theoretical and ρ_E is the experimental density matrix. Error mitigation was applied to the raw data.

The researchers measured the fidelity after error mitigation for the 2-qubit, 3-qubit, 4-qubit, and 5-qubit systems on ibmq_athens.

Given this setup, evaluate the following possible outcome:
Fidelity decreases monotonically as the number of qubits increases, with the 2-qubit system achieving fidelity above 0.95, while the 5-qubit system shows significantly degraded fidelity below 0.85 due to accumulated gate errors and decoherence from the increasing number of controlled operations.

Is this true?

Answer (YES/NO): NO